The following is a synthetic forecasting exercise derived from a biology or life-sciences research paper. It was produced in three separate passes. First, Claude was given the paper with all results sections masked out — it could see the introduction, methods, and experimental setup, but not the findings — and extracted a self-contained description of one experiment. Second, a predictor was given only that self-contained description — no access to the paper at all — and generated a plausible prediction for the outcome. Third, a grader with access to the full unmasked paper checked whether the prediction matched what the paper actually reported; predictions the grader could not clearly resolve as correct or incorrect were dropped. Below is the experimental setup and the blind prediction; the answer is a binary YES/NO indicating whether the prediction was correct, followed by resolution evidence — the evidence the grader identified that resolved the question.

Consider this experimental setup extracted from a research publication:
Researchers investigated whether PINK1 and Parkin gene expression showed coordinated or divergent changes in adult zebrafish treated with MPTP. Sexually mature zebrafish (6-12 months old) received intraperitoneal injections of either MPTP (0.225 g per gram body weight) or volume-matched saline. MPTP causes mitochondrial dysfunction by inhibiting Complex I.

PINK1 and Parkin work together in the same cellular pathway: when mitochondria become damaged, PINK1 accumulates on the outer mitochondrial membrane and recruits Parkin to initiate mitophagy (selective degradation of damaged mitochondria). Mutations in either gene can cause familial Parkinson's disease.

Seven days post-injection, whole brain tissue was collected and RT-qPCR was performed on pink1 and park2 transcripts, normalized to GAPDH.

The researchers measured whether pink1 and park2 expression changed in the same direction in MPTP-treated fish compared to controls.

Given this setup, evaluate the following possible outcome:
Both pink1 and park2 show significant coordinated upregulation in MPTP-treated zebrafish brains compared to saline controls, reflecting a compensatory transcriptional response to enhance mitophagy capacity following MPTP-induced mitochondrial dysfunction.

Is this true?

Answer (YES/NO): NO